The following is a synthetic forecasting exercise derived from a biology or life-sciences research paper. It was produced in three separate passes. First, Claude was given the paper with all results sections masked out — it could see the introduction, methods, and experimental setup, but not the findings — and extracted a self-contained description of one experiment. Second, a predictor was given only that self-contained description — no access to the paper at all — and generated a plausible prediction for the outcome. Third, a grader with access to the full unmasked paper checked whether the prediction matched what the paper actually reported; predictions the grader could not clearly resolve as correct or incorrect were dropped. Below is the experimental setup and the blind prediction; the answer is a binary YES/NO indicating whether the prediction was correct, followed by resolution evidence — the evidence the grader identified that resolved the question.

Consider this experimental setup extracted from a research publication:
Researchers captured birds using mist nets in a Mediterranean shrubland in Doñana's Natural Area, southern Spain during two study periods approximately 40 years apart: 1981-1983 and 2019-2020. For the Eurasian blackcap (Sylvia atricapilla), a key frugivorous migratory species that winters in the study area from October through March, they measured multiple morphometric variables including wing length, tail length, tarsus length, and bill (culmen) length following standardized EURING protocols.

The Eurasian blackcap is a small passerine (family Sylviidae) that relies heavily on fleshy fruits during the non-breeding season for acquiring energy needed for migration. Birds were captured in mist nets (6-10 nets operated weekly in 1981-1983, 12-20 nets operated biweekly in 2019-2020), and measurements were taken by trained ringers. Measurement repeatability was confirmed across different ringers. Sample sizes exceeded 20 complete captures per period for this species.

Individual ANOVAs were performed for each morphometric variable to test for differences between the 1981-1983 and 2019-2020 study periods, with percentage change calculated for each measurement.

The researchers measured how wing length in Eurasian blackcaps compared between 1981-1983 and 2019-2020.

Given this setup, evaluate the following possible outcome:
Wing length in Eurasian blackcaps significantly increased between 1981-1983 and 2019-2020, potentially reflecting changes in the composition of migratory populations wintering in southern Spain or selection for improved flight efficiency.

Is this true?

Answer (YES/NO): YES